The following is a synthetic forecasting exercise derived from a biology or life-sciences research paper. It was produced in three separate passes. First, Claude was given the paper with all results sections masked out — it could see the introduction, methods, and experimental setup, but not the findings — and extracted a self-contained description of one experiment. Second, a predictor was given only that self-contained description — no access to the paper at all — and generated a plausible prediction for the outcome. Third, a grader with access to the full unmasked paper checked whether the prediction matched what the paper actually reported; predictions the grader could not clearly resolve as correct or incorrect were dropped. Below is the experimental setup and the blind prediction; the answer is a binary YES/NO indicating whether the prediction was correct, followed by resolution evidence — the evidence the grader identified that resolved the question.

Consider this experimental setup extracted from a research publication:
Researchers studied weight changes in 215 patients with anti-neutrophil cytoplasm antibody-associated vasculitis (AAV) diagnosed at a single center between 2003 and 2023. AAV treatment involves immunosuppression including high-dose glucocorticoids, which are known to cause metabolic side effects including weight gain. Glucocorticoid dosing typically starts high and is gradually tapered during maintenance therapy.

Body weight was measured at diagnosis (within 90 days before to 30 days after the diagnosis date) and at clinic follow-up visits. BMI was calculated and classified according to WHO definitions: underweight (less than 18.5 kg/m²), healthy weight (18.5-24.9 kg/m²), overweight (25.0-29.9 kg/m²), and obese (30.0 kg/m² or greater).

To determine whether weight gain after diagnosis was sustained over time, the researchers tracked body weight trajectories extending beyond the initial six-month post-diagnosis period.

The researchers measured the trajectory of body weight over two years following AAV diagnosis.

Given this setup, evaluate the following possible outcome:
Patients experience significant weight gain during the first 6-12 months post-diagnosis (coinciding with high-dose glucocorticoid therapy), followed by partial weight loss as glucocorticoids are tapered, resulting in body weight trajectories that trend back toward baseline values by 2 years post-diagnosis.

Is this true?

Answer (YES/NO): NO